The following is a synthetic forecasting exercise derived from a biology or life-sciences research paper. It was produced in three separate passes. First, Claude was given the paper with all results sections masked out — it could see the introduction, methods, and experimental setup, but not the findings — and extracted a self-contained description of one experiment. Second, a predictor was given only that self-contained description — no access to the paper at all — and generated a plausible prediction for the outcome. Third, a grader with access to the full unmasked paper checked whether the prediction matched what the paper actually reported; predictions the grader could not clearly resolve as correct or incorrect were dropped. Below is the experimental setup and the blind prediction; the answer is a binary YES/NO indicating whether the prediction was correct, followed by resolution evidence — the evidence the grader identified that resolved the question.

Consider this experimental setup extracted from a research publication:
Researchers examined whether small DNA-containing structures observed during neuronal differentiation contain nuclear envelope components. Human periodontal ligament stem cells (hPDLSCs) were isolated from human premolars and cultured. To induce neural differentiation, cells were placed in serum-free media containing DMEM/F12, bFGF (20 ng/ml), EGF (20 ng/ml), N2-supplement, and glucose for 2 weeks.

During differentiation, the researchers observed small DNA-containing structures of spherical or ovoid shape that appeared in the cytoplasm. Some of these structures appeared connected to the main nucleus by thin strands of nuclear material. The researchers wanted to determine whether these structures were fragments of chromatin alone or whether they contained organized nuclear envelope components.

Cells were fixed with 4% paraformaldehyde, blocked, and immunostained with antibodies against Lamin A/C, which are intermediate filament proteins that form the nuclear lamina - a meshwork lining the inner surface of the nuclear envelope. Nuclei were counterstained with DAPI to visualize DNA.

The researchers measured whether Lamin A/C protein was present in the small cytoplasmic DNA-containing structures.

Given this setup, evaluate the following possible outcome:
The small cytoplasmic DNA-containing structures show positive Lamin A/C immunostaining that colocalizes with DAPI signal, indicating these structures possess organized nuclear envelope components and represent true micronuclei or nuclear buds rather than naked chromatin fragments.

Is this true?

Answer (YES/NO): YES